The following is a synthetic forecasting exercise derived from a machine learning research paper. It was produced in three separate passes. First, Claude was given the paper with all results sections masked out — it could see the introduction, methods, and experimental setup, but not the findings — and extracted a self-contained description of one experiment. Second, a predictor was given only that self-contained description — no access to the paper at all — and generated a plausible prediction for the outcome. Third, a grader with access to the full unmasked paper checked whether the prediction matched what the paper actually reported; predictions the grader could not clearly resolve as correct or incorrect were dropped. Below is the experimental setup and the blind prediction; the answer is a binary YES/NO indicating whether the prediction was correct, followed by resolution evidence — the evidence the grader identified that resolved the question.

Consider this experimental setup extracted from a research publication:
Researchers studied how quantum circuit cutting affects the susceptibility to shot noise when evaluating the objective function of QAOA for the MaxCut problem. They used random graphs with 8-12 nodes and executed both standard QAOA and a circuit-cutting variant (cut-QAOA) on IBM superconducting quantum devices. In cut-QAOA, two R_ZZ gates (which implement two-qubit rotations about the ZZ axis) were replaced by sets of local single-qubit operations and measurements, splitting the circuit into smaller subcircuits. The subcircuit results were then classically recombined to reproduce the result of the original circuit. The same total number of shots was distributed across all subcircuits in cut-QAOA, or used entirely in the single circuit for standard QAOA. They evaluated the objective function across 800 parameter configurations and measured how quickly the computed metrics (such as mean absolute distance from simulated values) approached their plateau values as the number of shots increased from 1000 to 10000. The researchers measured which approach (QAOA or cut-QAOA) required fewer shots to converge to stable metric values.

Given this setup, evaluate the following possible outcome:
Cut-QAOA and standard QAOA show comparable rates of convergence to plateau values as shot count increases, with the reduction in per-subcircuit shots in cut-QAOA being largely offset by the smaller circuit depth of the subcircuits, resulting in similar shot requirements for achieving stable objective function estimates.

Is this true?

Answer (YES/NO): NO